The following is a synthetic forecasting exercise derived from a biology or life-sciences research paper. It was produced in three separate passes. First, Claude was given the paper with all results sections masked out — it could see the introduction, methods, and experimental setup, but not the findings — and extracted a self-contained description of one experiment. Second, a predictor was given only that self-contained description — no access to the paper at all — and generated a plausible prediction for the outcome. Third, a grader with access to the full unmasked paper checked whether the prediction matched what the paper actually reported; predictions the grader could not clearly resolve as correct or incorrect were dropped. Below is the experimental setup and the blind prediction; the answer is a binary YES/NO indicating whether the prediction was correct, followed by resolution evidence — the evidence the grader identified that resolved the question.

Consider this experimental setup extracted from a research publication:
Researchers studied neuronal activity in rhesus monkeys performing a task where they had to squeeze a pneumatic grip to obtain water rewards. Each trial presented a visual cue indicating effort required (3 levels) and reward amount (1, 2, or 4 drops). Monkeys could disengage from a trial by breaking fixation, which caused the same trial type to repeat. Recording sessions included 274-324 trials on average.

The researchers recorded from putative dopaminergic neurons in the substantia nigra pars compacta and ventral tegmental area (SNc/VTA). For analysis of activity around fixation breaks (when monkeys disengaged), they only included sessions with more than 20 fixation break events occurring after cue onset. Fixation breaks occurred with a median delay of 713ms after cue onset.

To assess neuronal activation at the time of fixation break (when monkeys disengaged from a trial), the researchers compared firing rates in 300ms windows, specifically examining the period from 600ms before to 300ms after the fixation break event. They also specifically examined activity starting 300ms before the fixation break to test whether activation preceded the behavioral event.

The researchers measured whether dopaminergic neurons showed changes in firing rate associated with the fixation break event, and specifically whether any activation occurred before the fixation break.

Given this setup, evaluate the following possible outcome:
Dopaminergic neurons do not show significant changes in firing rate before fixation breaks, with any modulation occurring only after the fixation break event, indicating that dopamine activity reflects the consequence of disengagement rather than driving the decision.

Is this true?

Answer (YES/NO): NO